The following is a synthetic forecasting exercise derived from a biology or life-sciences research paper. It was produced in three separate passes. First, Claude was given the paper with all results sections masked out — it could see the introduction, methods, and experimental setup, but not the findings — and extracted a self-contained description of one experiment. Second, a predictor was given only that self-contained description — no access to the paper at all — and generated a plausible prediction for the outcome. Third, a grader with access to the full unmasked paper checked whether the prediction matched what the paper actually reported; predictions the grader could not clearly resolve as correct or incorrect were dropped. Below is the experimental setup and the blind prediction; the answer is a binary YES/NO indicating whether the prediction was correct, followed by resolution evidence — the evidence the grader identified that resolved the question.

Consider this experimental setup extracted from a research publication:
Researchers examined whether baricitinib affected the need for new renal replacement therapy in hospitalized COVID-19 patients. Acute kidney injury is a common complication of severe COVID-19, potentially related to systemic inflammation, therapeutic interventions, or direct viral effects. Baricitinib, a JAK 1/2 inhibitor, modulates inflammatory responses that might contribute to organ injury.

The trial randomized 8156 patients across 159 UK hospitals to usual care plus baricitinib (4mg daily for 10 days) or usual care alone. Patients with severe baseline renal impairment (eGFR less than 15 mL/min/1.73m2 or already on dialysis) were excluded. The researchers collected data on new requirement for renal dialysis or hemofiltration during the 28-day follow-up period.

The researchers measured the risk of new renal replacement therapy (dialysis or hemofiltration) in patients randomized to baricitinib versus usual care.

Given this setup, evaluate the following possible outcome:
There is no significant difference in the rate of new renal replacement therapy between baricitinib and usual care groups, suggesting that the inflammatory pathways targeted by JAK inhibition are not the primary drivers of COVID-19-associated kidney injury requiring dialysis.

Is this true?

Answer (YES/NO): YES